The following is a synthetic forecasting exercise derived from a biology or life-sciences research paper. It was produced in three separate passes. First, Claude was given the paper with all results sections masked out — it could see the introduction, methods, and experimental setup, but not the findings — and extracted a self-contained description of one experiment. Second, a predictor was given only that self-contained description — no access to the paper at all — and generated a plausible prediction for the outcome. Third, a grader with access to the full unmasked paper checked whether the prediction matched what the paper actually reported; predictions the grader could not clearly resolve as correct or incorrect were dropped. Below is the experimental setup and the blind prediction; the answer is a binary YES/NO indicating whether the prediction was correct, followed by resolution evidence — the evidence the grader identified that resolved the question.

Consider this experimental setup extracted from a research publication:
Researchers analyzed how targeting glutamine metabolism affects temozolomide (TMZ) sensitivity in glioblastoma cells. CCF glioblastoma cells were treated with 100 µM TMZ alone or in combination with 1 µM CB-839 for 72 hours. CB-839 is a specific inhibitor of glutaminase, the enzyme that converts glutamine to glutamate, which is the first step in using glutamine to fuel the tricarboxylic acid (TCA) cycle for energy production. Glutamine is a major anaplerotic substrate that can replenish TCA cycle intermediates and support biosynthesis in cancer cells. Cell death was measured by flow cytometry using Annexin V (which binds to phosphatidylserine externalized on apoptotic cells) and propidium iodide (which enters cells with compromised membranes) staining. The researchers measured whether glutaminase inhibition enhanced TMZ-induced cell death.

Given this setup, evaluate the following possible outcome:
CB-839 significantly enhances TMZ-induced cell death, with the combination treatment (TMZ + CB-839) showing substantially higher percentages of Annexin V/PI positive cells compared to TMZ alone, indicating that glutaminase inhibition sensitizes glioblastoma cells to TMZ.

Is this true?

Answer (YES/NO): NO